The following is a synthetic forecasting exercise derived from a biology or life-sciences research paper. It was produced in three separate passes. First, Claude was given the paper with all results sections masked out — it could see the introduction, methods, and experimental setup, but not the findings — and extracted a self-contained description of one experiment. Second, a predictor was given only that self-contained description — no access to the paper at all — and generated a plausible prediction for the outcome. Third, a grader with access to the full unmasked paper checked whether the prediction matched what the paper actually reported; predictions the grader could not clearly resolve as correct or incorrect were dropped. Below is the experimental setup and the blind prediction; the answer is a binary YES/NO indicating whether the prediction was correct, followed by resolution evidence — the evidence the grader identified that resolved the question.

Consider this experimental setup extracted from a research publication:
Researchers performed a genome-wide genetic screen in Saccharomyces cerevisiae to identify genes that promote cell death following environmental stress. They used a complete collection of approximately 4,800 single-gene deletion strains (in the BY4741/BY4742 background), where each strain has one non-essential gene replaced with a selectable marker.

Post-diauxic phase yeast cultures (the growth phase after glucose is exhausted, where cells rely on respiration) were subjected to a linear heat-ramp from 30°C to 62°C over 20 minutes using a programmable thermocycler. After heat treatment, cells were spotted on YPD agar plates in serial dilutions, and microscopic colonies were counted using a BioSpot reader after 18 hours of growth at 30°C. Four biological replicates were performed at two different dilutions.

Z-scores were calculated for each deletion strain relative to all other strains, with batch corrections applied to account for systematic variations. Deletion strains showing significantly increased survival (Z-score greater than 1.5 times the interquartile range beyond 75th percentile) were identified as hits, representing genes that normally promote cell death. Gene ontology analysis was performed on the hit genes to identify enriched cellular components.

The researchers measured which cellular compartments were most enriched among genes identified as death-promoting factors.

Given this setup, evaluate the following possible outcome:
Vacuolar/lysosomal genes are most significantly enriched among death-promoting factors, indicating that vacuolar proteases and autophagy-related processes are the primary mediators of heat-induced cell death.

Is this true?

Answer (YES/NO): NO